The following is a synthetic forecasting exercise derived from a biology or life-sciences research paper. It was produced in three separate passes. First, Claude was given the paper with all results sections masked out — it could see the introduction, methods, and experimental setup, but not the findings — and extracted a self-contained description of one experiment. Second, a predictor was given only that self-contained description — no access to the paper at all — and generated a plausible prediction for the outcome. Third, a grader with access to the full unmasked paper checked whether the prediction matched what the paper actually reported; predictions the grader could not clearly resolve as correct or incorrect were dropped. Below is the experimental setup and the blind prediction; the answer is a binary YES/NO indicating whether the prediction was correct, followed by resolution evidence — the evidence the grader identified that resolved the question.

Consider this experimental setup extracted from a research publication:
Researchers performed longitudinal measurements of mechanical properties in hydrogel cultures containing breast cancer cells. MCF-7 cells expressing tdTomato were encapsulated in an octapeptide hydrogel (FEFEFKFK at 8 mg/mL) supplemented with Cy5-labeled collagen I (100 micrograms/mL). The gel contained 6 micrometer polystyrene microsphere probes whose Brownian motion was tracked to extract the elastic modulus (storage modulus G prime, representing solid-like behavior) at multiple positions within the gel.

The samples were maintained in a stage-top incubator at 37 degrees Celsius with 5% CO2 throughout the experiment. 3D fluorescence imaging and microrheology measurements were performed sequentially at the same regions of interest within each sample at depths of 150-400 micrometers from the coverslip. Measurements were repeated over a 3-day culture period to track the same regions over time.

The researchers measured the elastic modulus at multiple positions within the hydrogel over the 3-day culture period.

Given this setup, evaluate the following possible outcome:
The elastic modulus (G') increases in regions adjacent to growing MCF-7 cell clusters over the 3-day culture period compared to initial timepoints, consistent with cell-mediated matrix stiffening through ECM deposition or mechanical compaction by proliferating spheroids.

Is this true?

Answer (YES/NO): NO